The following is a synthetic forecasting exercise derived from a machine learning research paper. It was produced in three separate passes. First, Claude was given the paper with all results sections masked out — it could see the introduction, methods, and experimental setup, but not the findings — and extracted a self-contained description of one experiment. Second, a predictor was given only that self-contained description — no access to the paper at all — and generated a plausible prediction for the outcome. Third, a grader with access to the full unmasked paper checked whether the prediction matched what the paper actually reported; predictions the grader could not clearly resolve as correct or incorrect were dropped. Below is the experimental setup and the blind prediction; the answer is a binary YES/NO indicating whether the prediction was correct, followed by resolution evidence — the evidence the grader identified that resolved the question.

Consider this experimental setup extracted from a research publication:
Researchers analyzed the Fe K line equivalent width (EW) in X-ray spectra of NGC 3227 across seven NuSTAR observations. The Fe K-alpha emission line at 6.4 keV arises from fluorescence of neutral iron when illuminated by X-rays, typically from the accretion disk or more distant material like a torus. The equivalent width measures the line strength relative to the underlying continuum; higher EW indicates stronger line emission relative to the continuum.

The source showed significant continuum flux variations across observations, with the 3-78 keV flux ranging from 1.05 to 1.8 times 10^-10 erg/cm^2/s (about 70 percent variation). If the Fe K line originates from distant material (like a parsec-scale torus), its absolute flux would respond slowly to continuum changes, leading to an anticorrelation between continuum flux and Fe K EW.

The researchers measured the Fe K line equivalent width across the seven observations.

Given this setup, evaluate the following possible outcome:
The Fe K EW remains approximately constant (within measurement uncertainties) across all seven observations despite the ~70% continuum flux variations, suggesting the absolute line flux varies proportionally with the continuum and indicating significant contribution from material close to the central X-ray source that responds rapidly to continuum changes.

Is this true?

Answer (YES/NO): NO